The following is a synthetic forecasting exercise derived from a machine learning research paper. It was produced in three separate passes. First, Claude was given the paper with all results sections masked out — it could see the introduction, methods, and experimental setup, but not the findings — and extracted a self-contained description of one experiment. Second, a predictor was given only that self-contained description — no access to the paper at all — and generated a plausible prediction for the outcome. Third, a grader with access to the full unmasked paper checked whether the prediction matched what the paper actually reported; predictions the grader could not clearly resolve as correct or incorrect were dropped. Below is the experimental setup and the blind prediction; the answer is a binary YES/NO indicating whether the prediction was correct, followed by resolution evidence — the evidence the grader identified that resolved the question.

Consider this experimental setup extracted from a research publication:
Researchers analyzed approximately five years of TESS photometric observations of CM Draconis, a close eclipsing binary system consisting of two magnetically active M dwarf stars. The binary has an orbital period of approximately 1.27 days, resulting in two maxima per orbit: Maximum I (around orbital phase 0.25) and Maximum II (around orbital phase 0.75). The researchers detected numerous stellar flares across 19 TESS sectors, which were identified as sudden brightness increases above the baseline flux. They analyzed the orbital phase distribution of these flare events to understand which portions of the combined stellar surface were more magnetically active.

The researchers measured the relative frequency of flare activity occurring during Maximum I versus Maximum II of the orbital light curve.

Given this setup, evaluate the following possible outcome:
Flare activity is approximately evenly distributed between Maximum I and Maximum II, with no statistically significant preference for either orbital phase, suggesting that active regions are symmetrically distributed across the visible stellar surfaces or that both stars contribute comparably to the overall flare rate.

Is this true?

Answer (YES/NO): NO